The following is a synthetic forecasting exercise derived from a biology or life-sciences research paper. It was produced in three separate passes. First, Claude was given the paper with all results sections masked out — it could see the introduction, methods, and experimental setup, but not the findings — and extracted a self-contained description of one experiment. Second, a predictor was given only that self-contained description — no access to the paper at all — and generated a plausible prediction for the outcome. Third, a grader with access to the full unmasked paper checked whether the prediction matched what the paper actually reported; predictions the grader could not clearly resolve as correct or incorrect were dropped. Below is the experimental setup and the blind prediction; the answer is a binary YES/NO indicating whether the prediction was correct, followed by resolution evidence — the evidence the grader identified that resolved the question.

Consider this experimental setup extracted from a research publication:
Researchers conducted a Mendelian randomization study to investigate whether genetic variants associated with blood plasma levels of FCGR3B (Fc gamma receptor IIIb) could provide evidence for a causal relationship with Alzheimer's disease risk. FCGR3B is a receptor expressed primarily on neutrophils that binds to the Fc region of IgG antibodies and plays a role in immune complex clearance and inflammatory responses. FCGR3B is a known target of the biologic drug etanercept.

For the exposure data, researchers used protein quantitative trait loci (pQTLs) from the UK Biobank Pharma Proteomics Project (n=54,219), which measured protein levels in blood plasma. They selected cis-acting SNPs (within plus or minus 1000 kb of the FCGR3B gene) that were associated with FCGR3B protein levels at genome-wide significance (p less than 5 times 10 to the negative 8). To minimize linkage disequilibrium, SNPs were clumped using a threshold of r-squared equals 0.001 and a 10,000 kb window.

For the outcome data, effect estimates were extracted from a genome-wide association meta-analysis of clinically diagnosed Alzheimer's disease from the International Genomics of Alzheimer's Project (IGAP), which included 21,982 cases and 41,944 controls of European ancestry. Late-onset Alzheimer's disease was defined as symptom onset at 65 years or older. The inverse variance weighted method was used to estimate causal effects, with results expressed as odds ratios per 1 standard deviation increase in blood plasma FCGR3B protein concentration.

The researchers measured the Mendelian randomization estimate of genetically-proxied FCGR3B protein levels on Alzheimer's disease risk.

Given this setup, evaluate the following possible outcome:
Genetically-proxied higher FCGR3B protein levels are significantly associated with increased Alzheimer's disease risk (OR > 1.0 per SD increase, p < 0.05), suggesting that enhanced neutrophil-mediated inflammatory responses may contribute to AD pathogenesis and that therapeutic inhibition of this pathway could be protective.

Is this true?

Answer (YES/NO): YES